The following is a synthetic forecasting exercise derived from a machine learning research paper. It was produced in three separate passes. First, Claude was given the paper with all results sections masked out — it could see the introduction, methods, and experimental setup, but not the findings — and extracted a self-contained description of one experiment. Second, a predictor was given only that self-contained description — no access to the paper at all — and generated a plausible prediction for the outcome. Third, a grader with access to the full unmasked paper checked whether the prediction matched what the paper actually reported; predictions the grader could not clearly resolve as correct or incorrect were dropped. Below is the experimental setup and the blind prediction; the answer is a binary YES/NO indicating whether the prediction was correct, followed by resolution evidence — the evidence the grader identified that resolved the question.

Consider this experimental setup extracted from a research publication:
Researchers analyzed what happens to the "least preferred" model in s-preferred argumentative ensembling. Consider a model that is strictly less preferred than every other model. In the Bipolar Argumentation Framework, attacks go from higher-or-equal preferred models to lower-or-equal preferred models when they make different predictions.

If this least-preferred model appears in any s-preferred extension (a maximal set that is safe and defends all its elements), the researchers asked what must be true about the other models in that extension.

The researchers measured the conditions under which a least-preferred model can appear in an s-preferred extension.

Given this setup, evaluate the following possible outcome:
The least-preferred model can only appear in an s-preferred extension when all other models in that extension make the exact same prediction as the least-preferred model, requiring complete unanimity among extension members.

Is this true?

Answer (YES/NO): NO